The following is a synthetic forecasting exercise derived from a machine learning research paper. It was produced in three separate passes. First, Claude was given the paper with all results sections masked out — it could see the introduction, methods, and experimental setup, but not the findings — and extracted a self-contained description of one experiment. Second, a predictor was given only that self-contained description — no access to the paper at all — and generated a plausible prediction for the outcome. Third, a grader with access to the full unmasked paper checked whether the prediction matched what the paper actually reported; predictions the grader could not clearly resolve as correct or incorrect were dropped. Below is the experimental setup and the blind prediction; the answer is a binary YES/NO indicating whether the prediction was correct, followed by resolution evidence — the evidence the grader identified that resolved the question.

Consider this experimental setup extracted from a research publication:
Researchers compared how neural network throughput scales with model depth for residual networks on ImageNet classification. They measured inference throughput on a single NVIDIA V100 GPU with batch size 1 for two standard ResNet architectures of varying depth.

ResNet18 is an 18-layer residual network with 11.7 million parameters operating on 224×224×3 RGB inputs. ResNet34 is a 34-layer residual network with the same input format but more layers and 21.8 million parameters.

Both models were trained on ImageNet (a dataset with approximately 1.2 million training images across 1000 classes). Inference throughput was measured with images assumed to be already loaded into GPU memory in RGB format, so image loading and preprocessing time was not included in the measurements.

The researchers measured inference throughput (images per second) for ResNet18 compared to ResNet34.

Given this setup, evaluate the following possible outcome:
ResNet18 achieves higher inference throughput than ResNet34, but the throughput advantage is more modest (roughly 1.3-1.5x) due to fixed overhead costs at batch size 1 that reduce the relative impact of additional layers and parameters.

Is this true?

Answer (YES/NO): NO